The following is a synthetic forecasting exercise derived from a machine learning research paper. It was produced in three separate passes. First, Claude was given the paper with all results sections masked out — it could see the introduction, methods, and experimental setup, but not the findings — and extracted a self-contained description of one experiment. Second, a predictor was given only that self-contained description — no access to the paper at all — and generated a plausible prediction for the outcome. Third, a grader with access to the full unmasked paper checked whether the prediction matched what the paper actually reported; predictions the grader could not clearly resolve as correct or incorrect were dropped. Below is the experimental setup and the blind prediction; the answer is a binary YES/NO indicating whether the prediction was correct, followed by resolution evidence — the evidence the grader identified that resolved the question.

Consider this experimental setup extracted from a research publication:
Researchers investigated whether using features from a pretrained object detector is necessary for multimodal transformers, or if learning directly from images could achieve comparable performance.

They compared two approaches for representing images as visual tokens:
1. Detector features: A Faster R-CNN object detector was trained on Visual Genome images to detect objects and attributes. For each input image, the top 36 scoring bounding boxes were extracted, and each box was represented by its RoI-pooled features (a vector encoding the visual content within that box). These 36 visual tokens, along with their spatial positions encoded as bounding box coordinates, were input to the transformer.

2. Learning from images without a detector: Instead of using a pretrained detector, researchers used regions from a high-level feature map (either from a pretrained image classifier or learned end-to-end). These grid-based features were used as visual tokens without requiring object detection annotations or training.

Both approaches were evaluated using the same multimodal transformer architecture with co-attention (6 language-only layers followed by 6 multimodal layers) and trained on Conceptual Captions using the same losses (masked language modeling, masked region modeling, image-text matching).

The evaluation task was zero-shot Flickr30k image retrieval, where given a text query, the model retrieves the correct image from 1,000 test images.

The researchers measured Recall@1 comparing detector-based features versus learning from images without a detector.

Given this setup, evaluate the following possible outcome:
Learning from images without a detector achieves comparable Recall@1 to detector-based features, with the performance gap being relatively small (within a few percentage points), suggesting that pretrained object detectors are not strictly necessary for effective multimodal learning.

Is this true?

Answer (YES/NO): YES